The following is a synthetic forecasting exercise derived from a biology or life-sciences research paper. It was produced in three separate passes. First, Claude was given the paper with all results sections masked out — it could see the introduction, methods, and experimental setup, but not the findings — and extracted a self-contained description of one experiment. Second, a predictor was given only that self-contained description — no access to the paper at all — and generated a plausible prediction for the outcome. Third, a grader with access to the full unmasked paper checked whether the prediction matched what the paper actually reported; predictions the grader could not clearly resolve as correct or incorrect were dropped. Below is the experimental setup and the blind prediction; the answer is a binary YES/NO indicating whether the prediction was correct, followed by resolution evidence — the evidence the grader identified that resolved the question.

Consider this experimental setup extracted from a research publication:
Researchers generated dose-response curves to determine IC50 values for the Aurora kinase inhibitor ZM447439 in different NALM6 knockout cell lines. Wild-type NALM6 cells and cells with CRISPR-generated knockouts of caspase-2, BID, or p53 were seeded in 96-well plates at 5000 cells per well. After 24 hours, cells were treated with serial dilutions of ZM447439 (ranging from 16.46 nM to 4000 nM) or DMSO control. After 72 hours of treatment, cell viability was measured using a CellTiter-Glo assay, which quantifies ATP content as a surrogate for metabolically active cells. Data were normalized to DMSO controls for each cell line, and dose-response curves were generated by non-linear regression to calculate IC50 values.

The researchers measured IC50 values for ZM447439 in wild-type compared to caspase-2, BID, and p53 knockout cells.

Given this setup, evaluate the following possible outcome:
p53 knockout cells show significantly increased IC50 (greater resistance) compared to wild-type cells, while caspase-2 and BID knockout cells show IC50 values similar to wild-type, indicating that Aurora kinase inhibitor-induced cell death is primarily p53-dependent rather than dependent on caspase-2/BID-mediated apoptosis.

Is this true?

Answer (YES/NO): NO